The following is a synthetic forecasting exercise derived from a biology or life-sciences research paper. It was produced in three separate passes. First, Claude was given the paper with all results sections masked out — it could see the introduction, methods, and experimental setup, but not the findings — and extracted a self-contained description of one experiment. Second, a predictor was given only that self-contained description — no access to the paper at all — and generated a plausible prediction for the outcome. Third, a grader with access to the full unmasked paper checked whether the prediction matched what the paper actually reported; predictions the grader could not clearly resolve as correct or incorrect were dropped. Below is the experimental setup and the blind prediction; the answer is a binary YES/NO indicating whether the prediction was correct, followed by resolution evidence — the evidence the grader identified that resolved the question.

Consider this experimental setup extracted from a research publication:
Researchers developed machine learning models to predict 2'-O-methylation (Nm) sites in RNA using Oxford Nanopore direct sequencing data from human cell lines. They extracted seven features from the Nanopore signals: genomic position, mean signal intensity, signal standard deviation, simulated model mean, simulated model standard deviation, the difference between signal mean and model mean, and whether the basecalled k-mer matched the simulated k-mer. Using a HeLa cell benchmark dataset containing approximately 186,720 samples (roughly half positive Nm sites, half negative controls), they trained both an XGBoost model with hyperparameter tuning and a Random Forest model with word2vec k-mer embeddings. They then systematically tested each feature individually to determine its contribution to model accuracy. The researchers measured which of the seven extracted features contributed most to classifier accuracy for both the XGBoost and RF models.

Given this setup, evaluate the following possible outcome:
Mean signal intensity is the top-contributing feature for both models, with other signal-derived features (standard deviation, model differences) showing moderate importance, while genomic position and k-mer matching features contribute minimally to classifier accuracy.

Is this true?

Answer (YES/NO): NO